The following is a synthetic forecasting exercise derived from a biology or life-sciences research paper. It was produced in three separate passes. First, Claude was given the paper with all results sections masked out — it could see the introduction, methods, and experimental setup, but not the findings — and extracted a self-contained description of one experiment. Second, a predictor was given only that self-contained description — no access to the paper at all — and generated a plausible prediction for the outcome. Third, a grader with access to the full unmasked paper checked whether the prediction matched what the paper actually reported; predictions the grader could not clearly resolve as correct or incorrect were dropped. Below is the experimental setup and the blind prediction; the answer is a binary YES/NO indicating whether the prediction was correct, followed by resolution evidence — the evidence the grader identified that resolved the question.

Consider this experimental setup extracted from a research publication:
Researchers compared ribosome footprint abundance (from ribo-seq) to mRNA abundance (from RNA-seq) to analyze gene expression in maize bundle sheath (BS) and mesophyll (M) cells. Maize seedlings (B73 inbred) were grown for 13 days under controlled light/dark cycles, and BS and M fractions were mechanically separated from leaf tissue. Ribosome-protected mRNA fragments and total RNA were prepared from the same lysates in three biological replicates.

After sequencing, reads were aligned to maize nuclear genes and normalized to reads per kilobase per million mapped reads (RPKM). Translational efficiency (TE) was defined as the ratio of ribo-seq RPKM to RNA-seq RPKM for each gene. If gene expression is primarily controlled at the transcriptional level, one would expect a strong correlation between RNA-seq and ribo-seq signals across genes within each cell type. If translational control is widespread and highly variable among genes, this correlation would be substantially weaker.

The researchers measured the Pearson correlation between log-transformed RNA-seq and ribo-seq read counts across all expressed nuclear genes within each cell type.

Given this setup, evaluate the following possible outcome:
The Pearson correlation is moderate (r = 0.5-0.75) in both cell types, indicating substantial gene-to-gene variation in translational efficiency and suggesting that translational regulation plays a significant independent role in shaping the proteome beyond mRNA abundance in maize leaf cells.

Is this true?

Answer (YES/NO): YES